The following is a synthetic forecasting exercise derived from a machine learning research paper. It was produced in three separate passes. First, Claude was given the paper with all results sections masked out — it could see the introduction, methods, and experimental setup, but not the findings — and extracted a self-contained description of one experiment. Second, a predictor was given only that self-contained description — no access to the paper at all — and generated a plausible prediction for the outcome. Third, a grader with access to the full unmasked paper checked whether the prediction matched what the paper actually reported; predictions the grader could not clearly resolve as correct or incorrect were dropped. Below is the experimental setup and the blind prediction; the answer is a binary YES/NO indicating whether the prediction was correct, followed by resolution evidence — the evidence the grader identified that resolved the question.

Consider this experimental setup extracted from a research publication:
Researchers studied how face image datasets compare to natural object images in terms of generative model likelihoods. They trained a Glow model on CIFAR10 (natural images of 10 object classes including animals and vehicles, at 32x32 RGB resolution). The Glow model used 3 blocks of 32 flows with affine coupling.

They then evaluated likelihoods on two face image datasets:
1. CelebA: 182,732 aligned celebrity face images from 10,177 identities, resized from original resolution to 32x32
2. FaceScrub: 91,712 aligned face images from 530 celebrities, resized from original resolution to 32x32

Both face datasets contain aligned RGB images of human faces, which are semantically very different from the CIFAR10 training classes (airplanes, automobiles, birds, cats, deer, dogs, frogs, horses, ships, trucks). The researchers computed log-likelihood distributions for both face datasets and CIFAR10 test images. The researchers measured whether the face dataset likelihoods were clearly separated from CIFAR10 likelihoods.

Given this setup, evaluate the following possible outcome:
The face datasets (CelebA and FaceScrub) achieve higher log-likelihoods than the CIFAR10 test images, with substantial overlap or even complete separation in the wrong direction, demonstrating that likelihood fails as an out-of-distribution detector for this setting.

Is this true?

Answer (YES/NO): NO